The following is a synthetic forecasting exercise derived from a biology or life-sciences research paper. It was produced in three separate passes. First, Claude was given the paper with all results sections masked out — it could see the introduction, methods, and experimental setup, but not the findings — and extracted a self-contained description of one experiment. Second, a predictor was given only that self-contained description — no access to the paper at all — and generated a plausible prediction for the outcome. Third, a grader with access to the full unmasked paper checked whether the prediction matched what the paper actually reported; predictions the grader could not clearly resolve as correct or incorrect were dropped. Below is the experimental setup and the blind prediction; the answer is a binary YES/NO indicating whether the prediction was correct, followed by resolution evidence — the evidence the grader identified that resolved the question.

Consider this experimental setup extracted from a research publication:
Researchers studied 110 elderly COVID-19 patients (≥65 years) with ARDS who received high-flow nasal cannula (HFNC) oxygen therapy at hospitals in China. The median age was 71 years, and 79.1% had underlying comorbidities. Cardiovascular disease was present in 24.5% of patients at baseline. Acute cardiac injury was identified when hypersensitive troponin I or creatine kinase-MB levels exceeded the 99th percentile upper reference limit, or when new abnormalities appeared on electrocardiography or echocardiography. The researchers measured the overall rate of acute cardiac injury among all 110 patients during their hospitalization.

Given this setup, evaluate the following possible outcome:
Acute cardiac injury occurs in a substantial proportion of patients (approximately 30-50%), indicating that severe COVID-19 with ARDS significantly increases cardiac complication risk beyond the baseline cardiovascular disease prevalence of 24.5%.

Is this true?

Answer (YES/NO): NO